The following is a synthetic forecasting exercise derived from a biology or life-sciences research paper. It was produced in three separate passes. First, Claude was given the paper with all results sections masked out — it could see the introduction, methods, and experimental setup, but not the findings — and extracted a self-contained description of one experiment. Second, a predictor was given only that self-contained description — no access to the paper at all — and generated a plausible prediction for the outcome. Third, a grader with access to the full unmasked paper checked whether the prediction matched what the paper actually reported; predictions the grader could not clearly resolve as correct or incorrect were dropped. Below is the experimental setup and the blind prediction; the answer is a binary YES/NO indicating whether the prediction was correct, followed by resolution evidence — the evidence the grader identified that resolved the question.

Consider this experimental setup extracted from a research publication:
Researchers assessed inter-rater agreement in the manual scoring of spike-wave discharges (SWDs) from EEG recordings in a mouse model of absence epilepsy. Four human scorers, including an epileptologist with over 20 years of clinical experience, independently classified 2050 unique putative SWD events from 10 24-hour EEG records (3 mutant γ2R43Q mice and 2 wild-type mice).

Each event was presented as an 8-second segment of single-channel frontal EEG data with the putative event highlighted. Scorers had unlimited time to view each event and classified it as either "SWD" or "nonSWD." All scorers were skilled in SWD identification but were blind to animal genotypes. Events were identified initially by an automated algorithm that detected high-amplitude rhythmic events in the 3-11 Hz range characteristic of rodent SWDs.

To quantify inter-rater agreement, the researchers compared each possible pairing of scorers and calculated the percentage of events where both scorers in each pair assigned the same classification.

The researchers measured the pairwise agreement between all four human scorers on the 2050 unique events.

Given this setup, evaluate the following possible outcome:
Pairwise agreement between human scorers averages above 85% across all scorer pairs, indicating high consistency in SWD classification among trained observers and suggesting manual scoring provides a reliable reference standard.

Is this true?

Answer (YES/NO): NO